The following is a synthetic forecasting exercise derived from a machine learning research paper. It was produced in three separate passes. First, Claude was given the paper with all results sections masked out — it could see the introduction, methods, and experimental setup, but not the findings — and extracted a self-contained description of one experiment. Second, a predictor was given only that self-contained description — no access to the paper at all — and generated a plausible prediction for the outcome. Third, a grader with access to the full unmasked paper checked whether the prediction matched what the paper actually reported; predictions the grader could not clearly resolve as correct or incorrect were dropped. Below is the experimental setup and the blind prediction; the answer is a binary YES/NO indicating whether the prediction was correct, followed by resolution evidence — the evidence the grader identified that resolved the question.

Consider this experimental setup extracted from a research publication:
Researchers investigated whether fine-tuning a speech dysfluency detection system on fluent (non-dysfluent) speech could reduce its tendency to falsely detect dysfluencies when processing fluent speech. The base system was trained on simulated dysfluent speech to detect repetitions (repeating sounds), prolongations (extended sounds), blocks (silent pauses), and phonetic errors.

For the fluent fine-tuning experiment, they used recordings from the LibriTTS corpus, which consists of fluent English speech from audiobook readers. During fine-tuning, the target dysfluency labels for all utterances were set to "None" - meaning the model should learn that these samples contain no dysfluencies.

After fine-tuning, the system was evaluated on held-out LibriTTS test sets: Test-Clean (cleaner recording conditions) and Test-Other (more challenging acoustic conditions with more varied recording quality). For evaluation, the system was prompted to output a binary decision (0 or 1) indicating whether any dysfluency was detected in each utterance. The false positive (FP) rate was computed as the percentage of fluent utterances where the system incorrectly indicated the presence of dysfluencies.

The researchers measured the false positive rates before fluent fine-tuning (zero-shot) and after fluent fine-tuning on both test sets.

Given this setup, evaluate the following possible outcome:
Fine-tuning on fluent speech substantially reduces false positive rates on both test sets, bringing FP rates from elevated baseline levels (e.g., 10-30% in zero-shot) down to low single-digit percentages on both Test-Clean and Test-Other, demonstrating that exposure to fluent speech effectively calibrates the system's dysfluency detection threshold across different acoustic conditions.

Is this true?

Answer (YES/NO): NO